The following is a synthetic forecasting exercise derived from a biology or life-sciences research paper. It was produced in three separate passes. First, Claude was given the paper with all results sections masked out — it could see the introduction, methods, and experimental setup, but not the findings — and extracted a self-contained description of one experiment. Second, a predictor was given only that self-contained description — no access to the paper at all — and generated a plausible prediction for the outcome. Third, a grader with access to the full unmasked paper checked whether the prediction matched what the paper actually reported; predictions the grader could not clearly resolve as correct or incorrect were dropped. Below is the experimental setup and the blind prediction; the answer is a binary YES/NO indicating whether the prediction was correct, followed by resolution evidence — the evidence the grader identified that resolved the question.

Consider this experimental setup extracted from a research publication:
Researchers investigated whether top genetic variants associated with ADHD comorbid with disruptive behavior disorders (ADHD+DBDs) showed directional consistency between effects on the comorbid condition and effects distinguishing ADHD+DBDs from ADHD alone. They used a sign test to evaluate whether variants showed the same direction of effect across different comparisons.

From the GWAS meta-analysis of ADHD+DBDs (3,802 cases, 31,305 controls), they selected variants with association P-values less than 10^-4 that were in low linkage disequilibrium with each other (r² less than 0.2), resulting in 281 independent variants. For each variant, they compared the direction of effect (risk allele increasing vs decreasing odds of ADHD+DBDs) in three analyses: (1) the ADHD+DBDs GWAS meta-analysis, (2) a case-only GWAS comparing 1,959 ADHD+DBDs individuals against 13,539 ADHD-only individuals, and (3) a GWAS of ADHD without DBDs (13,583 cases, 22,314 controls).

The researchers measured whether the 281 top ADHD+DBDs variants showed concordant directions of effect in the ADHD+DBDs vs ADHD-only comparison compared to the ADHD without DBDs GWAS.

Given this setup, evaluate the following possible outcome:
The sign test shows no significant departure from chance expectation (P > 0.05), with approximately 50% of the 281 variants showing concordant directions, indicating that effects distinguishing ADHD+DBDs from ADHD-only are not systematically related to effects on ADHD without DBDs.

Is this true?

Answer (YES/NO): NO